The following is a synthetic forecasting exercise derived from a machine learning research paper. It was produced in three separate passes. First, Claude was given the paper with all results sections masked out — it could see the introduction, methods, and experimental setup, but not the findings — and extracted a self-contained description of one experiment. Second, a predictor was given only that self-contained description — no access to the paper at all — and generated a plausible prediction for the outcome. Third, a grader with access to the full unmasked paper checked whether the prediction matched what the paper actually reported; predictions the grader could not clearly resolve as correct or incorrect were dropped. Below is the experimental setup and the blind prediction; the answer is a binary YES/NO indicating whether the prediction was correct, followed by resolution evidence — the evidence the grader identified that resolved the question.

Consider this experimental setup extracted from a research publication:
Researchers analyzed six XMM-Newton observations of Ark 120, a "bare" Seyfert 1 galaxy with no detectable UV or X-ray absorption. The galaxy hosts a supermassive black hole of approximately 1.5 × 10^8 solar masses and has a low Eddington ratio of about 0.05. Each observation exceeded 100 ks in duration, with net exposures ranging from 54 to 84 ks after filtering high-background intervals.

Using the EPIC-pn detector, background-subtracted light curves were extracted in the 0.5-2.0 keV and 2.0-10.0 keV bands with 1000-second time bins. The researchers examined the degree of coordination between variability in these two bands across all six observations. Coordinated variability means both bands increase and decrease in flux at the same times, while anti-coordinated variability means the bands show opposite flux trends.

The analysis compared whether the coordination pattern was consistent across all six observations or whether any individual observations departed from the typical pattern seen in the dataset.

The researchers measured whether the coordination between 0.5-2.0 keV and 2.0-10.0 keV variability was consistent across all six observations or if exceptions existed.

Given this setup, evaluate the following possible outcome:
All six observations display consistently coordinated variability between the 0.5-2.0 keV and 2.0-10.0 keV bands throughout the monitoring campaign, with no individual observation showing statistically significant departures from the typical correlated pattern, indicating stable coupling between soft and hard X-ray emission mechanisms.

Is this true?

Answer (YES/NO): NO